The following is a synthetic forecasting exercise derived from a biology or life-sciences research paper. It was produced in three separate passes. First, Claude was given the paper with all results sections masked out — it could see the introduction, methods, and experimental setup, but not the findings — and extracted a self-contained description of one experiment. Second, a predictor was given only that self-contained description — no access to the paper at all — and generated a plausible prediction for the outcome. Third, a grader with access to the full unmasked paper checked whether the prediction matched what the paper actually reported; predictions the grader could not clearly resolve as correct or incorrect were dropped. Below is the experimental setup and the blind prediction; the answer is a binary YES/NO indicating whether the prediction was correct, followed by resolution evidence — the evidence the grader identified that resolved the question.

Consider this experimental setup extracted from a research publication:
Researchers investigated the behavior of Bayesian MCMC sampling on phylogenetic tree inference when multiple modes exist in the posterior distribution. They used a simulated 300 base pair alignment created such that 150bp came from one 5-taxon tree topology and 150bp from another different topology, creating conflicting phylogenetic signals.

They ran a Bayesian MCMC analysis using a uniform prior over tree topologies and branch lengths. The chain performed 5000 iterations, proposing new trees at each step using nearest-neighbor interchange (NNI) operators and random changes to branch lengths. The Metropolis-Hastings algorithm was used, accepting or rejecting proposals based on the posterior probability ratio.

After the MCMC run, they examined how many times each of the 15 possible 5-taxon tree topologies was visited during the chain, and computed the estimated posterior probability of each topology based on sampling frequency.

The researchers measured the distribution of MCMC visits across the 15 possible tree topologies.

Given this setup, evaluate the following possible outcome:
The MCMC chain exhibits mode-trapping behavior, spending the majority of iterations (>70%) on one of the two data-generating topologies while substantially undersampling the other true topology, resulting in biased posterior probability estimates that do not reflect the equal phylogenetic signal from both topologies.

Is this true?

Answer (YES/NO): NO